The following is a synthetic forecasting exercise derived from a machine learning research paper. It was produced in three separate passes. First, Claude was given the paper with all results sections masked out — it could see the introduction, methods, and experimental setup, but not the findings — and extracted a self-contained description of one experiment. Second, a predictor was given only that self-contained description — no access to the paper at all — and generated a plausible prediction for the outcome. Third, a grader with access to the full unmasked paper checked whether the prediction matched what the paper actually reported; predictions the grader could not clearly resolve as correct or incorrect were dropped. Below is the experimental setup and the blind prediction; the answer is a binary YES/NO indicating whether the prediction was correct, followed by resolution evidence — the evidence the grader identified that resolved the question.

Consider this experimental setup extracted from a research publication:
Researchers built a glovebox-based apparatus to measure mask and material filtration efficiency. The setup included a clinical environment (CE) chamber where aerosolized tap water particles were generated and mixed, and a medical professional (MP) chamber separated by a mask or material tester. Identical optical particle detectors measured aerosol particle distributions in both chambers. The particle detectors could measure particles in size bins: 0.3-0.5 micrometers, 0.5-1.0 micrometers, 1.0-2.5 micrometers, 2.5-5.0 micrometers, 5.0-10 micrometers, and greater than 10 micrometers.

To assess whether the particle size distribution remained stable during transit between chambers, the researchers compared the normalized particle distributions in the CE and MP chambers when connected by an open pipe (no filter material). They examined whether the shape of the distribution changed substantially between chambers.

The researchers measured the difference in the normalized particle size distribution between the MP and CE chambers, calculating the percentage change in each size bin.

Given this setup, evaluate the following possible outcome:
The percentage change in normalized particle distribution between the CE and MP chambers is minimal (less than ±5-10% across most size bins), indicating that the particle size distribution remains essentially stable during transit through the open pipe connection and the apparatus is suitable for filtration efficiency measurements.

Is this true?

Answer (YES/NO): YES